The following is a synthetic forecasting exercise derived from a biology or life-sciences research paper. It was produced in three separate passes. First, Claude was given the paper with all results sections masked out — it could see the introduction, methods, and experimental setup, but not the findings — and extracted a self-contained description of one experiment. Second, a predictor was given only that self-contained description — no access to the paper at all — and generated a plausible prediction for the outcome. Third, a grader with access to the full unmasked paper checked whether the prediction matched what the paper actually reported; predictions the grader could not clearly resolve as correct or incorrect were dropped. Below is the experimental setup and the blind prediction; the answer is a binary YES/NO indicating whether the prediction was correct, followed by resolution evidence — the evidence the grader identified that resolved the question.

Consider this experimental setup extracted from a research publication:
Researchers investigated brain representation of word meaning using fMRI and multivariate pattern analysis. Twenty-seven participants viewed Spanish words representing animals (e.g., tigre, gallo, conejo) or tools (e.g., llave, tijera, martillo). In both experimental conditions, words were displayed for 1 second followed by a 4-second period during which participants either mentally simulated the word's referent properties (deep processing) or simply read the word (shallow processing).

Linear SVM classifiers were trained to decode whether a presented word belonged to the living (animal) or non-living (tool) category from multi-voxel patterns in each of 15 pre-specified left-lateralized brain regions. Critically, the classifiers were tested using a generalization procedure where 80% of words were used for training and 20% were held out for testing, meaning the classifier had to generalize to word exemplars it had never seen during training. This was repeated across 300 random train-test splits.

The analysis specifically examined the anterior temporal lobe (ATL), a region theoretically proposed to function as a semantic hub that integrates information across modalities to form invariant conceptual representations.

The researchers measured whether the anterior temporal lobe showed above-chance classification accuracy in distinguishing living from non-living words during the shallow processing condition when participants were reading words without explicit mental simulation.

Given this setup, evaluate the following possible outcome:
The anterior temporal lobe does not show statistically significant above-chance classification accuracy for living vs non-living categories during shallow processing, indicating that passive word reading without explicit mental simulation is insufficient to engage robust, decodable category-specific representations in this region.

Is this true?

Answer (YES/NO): NO